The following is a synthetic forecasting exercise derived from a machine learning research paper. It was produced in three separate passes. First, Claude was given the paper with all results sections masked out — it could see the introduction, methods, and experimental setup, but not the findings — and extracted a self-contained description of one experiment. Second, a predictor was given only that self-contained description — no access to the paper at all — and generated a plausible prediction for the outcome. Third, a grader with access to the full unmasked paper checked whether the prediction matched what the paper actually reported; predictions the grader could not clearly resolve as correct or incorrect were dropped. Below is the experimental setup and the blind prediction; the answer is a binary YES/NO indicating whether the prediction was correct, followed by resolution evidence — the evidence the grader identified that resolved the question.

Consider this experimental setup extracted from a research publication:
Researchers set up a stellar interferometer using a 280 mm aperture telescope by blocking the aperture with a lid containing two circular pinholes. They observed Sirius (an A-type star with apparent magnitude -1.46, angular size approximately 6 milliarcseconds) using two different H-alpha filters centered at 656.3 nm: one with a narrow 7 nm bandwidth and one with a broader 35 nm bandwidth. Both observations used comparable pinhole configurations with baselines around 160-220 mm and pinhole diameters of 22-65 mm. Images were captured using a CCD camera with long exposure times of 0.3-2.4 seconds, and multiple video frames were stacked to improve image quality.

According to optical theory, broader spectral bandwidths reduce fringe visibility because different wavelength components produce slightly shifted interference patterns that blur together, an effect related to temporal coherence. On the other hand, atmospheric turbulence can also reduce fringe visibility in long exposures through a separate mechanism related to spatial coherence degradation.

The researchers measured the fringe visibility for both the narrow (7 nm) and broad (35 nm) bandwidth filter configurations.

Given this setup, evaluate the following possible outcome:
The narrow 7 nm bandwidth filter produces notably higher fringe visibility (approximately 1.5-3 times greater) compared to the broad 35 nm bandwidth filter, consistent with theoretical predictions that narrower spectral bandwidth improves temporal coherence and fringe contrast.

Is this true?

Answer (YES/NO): NO